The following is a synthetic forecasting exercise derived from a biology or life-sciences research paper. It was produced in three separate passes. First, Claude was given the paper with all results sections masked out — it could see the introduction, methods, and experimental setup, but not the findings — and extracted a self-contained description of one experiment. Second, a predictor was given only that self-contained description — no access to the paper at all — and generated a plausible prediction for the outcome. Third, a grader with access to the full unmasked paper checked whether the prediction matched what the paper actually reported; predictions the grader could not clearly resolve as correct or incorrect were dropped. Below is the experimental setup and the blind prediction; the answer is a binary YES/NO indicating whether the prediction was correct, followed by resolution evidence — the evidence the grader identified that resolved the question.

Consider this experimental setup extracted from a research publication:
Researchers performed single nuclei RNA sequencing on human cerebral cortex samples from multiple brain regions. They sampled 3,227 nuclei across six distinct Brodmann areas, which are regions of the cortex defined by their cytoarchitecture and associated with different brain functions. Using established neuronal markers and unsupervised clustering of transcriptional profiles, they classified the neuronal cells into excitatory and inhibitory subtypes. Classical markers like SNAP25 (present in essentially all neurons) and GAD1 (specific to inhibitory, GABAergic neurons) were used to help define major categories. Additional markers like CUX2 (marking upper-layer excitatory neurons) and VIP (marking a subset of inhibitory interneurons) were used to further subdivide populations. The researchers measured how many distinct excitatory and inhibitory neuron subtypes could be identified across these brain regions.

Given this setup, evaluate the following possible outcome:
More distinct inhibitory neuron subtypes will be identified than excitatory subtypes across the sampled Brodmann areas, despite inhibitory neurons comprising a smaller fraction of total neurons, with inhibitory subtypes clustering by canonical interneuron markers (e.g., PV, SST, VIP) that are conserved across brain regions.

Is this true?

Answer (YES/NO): NO